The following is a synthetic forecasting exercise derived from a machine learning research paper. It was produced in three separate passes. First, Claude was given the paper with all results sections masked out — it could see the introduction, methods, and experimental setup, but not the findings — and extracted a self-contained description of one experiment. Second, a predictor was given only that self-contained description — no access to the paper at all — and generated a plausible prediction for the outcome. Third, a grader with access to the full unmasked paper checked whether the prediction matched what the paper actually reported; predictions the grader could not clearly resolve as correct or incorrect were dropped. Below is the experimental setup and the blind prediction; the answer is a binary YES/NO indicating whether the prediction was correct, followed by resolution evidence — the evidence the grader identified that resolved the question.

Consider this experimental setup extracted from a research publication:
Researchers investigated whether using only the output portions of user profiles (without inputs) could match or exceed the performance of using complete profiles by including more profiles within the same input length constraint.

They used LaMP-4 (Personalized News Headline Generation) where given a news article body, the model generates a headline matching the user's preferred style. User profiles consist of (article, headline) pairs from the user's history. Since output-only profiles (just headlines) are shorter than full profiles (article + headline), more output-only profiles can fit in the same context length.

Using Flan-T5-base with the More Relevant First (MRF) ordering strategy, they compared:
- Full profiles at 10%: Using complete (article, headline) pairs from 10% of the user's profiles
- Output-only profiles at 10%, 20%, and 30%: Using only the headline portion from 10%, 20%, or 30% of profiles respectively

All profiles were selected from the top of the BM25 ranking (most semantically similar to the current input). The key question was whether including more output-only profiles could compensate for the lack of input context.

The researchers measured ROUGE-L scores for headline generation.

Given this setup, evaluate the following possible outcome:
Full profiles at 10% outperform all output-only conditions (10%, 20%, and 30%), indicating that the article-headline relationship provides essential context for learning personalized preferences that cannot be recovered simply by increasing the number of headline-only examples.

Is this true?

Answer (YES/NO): NO